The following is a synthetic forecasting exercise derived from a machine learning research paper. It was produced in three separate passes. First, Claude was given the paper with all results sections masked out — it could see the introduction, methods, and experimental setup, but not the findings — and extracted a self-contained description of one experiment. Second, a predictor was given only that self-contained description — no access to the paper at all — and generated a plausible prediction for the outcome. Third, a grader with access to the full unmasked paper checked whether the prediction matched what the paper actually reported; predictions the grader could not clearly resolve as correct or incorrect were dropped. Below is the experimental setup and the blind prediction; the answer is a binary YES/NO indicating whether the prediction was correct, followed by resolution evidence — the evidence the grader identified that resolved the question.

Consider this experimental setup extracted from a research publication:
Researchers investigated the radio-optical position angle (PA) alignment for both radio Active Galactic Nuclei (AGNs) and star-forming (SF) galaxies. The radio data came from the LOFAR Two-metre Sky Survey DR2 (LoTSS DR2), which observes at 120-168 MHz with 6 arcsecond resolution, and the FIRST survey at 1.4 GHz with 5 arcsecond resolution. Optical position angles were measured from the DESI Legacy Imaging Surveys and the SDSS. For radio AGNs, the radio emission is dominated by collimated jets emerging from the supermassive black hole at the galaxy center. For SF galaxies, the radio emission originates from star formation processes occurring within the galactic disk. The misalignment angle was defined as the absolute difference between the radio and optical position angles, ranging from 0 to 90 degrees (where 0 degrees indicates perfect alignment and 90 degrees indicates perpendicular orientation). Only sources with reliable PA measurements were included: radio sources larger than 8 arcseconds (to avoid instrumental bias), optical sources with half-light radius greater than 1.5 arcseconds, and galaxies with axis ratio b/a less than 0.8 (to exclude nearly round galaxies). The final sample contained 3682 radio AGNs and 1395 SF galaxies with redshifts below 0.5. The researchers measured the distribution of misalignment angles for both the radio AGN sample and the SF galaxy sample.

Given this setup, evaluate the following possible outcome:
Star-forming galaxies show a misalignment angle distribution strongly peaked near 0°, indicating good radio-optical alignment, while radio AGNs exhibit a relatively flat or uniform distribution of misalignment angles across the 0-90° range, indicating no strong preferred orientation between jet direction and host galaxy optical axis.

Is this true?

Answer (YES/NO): NO